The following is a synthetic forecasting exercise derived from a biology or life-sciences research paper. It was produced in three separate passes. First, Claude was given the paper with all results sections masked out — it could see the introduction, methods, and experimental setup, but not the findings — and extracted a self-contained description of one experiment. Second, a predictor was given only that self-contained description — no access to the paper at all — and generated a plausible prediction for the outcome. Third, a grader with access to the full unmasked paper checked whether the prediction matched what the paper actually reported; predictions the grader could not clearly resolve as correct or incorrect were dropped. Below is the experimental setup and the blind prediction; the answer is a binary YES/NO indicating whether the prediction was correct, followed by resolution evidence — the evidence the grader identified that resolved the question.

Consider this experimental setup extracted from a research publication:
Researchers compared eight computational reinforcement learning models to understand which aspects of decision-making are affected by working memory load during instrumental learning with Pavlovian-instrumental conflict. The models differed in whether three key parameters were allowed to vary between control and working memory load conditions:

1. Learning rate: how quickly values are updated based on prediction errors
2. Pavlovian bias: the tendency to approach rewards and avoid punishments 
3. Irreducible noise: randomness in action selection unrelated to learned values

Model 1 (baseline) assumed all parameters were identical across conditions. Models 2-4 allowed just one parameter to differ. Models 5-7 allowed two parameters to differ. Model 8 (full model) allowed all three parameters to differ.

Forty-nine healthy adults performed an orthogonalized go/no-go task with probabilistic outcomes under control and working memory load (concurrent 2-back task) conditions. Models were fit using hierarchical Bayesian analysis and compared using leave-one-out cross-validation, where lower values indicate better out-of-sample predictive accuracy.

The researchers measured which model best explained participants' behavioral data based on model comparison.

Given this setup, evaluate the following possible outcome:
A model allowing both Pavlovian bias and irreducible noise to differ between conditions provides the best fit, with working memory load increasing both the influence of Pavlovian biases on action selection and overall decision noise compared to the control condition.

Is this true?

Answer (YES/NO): NO